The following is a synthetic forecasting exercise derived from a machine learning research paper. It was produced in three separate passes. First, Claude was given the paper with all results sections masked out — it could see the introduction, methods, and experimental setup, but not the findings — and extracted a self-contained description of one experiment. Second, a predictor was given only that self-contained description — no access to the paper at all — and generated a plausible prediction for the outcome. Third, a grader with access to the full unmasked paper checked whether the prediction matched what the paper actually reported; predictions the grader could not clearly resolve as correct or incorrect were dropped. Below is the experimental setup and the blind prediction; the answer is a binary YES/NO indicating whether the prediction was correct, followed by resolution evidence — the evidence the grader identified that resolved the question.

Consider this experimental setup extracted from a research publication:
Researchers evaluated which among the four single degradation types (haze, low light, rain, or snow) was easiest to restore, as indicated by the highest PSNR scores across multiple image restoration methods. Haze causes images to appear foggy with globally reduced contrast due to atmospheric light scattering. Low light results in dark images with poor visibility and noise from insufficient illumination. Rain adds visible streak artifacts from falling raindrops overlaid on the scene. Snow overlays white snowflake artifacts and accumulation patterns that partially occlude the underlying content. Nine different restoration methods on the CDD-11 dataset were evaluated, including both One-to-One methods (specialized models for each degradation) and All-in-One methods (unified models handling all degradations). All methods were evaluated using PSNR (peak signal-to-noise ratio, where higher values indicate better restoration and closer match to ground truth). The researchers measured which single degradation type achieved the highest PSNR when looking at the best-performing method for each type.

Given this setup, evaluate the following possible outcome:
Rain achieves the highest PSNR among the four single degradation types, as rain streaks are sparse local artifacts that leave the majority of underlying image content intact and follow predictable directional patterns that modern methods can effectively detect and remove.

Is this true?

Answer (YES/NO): NO